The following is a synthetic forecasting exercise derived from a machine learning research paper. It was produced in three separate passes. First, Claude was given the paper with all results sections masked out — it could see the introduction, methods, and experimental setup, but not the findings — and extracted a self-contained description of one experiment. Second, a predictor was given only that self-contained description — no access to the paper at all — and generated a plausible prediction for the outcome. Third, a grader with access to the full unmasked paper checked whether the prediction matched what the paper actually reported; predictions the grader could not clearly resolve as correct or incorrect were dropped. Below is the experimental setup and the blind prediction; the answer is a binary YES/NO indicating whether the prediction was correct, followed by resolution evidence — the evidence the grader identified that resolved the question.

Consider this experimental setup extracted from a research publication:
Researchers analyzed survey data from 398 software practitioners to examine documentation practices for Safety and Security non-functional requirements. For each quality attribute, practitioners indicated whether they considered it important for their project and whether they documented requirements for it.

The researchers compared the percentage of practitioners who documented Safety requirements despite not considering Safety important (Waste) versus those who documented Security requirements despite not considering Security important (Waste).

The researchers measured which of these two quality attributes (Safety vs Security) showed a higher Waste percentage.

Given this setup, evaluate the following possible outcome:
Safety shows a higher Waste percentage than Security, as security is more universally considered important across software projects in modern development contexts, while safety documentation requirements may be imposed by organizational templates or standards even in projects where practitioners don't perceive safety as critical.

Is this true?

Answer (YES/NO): NO